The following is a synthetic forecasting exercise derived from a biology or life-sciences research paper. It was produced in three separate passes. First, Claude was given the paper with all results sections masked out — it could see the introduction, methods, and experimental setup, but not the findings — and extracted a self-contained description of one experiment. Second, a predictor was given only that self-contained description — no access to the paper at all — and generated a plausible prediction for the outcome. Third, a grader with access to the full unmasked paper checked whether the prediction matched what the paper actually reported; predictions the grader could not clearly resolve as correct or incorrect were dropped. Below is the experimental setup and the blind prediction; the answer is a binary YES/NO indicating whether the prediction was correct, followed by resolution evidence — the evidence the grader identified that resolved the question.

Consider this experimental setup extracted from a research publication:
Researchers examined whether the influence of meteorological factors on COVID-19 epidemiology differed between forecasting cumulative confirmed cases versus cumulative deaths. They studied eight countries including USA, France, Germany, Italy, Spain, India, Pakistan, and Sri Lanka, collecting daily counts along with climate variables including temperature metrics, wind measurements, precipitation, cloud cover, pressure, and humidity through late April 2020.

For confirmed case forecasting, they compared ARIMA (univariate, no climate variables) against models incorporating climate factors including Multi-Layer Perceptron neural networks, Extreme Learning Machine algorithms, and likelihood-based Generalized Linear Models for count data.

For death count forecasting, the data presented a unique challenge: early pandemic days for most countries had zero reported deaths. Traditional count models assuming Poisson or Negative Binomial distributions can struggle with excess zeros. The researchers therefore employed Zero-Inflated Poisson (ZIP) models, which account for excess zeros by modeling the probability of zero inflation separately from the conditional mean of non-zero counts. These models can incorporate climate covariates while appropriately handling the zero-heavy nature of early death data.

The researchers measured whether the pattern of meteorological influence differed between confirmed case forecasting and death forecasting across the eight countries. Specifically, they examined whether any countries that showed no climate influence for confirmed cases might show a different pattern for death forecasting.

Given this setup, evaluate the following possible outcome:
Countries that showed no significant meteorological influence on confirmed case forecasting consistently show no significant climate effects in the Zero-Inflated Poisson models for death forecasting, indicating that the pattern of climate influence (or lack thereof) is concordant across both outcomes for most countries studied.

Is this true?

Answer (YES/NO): NO